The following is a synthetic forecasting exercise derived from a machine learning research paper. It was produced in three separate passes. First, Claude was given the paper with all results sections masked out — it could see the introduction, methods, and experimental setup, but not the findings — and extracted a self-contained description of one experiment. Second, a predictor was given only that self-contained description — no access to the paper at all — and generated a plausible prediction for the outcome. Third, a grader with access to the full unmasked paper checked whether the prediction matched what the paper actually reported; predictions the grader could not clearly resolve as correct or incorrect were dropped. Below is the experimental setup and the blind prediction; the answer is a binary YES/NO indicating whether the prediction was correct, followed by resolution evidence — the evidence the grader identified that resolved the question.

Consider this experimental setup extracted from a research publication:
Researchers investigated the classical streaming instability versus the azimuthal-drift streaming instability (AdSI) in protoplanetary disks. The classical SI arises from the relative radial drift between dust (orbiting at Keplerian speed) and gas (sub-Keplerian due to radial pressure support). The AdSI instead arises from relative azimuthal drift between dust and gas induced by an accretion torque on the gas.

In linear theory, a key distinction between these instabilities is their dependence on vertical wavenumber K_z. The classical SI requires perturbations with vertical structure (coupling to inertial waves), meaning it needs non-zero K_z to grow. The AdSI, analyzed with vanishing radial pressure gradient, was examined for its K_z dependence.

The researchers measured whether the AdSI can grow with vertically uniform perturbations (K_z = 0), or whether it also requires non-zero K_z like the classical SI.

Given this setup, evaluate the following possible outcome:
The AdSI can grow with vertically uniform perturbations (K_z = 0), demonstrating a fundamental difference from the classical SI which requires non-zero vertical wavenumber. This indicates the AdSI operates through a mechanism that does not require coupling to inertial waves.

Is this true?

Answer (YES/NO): YES